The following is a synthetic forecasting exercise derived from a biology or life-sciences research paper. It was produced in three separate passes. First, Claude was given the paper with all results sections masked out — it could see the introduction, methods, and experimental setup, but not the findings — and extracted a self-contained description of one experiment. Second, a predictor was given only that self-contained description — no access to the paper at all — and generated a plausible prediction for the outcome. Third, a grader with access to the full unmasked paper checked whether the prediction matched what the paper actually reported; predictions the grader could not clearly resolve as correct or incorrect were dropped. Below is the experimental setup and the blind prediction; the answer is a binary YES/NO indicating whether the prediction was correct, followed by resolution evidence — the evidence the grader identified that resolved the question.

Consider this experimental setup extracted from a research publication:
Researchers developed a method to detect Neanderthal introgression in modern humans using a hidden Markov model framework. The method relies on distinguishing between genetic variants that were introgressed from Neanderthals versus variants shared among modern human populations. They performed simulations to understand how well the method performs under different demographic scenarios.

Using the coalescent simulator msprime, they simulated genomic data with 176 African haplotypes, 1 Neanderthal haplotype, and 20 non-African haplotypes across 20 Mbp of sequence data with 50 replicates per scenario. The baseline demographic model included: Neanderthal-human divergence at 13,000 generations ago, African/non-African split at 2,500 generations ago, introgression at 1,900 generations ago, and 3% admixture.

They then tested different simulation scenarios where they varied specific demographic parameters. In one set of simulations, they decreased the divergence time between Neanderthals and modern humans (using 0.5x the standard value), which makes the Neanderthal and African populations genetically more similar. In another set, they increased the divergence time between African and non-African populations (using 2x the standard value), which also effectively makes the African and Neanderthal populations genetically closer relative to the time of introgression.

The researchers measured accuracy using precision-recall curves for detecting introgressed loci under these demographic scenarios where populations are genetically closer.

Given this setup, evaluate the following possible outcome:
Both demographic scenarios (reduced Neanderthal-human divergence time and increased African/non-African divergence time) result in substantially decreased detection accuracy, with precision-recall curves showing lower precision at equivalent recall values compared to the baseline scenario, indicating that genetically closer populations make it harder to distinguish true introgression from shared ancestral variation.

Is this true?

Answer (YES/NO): NO